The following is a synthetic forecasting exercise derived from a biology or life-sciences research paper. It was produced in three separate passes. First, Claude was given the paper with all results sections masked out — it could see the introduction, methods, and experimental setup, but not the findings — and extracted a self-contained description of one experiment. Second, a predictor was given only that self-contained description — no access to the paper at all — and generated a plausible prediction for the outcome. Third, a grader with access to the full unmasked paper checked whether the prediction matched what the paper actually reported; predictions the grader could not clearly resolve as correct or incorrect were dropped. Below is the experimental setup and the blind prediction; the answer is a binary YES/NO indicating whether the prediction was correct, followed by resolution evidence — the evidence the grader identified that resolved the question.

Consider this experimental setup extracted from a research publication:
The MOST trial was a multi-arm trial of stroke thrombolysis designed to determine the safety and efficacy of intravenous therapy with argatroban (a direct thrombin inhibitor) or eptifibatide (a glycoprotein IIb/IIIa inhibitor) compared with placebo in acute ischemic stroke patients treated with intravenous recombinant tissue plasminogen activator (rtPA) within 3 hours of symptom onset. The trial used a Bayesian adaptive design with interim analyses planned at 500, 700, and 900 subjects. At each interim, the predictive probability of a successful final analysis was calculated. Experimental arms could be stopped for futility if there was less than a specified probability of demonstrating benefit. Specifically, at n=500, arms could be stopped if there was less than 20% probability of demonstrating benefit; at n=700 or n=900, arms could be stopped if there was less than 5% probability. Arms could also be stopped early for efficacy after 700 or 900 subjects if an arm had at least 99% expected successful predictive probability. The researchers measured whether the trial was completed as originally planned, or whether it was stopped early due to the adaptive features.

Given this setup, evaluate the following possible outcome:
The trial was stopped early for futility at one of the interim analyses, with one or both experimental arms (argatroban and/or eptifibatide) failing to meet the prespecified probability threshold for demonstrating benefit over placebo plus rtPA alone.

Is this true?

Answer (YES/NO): YES